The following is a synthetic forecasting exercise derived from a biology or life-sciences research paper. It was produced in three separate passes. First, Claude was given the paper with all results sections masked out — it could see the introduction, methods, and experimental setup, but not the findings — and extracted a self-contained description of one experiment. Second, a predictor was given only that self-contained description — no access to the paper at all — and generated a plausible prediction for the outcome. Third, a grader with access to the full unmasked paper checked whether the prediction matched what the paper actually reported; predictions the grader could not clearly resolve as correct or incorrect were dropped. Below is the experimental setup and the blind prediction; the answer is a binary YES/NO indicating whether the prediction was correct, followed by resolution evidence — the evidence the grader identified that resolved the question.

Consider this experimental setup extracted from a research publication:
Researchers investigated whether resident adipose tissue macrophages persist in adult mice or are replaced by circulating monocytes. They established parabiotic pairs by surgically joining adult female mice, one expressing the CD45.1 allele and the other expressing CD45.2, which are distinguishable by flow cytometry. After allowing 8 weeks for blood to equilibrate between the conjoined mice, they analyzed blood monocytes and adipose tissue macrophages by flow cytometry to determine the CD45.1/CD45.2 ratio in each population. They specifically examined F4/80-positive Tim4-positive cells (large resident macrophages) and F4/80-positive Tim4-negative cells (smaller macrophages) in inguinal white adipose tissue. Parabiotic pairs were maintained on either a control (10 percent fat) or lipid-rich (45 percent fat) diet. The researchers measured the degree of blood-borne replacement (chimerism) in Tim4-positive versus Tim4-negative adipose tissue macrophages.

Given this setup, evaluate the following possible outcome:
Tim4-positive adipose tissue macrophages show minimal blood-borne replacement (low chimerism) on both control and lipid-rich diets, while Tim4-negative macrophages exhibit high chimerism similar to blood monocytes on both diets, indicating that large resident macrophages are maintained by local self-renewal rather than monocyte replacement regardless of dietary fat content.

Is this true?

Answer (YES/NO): YES